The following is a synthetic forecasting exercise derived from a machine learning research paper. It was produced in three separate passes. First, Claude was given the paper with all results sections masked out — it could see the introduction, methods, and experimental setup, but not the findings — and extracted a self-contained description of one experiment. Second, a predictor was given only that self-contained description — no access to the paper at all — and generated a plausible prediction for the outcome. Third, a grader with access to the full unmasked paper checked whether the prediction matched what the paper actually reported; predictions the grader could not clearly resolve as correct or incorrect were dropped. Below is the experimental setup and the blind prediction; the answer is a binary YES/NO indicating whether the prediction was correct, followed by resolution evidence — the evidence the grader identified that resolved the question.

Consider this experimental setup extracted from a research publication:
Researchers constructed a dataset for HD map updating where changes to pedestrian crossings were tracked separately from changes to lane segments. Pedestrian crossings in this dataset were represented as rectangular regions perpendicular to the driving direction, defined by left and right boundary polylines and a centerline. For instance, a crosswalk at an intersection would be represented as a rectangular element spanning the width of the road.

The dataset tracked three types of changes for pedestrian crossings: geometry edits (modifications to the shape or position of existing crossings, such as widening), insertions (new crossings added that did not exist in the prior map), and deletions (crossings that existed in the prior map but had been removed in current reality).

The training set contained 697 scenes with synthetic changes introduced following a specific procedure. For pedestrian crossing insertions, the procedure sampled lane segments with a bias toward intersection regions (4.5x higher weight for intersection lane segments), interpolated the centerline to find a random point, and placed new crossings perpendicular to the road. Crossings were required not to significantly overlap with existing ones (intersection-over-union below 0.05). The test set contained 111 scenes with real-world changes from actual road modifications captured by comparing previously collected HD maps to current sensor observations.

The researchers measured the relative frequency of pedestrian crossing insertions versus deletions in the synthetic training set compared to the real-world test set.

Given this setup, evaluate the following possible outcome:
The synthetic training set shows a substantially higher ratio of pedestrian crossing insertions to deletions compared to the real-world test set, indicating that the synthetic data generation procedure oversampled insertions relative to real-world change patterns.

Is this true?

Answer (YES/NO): NO